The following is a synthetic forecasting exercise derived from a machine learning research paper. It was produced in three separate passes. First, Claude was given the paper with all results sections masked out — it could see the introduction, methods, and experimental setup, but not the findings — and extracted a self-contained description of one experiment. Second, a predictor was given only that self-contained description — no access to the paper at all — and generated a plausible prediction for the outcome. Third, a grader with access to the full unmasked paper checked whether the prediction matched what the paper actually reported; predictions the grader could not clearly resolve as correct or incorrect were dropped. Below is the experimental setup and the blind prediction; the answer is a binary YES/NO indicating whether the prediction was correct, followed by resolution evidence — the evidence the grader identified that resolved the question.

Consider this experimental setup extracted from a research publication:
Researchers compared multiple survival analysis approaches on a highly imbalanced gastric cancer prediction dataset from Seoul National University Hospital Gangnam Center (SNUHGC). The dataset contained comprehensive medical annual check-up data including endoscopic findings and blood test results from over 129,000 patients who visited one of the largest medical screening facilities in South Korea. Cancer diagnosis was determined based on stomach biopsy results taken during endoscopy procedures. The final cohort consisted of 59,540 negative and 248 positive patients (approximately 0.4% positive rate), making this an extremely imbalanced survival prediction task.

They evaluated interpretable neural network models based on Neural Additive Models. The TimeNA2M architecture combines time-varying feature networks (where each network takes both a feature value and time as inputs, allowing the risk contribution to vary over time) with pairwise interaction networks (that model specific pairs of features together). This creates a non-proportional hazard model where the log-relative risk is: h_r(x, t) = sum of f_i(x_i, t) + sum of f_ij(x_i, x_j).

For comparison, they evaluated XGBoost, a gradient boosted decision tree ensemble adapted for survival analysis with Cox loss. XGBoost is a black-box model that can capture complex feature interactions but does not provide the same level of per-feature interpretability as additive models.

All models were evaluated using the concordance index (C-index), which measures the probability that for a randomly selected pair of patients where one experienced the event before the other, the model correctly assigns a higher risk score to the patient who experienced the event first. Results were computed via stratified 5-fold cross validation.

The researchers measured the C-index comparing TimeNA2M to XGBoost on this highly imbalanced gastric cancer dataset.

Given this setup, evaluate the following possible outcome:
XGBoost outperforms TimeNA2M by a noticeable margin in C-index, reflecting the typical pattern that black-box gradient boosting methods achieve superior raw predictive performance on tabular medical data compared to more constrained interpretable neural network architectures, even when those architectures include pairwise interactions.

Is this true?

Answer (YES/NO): NO